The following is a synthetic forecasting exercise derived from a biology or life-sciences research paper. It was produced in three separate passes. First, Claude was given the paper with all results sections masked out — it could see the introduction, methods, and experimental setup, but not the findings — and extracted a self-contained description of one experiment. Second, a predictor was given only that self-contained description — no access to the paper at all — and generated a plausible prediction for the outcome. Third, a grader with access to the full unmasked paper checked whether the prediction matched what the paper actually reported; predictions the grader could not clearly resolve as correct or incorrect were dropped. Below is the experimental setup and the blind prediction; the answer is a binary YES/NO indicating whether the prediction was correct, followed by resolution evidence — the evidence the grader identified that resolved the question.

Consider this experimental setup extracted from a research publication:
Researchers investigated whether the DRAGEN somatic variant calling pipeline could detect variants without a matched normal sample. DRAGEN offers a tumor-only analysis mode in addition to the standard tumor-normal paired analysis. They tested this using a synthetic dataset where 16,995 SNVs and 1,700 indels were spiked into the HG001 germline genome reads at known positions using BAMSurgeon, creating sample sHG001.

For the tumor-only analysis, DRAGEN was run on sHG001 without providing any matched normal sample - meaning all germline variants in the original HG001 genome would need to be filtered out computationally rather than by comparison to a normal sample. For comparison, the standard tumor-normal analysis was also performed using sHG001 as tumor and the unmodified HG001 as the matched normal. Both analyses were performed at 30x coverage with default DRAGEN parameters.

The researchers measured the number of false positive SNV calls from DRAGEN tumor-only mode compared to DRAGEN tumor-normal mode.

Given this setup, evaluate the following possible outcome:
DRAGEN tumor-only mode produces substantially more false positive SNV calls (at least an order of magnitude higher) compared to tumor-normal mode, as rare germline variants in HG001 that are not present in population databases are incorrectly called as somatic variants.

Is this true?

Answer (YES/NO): YES